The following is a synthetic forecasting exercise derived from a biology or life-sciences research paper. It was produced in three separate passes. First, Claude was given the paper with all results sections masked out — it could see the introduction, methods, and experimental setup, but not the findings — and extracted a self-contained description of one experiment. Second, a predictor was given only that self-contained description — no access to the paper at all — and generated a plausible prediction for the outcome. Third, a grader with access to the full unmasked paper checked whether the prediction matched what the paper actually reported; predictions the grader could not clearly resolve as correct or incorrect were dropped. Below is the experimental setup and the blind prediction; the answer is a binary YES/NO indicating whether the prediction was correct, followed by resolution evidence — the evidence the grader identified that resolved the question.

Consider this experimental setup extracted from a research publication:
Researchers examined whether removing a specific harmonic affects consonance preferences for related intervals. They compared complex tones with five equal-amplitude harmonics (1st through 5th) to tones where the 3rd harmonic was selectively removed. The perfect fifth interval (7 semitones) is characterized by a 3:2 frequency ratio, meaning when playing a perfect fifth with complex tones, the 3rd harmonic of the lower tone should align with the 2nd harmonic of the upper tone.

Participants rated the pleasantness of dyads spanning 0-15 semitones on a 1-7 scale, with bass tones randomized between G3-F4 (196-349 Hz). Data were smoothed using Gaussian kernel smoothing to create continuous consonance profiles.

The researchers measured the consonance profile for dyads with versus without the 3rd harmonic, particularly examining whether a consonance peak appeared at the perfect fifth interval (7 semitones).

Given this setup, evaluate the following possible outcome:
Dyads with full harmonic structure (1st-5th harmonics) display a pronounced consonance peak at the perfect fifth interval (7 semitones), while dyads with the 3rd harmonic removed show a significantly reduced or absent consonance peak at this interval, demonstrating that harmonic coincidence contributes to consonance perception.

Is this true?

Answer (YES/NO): NO